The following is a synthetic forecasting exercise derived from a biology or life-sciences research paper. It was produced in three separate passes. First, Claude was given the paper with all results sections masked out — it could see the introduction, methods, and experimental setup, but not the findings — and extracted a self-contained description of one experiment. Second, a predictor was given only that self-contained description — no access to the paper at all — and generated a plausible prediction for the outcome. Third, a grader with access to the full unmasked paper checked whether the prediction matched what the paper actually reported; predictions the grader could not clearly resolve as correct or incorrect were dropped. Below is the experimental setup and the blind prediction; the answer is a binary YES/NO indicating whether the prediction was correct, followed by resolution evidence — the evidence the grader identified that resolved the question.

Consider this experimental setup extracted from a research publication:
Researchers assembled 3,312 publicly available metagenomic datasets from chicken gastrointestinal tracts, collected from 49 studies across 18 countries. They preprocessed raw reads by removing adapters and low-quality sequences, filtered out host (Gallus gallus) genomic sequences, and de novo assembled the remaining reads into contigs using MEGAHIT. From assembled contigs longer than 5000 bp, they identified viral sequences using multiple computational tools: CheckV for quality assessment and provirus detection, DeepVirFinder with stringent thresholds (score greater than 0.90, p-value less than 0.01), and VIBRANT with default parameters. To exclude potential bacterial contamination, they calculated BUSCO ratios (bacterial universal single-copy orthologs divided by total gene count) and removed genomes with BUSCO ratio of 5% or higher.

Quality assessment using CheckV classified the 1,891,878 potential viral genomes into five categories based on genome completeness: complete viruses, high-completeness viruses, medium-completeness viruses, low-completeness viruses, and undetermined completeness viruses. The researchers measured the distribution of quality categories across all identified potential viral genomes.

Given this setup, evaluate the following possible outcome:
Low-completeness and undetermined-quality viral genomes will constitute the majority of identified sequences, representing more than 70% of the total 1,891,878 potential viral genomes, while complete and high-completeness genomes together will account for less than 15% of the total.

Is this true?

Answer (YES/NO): YES